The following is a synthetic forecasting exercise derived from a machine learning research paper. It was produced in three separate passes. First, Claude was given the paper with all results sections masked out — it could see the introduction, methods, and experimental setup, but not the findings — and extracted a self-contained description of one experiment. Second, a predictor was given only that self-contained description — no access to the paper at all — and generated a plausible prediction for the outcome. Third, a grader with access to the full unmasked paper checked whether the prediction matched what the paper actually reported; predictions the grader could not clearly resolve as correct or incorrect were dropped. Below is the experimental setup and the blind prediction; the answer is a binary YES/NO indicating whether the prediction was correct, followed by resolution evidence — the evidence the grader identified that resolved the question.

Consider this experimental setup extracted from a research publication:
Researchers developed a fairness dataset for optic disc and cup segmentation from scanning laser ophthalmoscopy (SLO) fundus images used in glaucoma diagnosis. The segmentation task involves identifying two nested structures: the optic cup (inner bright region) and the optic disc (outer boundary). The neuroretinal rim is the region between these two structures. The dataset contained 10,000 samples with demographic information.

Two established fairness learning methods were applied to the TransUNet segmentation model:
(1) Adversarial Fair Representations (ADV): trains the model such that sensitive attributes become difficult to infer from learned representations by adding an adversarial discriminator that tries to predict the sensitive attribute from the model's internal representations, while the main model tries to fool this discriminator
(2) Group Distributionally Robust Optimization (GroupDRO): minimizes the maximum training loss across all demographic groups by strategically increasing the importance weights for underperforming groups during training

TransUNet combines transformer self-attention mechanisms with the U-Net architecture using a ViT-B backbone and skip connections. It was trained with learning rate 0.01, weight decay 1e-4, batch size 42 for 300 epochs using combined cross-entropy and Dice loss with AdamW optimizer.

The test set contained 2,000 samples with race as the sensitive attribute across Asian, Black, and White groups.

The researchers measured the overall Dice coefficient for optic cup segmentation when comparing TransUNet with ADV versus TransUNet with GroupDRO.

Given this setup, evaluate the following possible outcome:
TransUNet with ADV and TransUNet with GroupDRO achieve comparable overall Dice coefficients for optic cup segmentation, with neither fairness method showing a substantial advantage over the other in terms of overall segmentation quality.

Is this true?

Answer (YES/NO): NO